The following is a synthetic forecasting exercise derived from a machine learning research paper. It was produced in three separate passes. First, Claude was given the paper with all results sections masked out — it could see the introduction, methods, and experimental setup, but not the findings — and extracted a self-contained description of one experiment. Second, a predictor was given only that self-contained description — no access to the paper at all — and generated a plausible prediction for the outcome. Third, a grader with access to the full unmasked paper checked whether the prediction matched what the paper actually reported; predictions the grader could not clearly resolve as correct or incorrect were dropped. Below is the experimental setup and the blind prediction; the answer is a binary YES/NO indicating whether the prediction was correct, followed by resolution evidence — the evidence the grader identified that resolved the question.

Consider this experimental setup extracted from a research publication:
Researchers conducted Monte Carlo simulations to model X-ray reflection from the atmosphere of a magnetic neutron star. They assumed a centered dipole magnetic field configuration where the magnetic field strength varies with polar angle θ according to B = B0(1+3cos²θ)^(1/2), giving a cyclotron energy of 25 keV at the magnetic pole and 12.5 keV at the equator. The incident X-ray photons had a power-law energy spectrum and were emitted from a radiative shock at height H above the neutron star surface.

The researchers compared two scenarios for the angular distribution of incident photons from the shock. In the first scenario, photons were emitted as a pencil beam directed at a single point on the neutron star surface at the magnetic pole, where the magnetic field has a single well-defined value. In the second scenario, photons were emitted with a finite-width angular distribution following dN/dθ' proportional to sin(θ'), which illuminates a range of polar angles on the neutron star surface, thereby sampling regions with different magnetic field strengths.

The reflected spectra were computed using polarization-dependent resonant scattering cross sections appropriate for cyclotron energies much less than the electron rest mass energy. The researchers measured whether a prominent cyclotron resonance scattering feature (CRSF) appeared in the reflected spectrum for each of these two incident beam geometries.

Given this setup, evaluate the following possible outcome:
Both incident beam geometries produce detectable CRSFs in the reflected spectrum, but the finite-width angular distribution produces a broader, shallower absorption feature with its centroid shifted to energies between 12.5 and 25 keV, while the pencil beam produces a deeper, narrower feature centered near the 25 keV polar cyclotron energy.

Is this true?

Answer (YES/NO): NO